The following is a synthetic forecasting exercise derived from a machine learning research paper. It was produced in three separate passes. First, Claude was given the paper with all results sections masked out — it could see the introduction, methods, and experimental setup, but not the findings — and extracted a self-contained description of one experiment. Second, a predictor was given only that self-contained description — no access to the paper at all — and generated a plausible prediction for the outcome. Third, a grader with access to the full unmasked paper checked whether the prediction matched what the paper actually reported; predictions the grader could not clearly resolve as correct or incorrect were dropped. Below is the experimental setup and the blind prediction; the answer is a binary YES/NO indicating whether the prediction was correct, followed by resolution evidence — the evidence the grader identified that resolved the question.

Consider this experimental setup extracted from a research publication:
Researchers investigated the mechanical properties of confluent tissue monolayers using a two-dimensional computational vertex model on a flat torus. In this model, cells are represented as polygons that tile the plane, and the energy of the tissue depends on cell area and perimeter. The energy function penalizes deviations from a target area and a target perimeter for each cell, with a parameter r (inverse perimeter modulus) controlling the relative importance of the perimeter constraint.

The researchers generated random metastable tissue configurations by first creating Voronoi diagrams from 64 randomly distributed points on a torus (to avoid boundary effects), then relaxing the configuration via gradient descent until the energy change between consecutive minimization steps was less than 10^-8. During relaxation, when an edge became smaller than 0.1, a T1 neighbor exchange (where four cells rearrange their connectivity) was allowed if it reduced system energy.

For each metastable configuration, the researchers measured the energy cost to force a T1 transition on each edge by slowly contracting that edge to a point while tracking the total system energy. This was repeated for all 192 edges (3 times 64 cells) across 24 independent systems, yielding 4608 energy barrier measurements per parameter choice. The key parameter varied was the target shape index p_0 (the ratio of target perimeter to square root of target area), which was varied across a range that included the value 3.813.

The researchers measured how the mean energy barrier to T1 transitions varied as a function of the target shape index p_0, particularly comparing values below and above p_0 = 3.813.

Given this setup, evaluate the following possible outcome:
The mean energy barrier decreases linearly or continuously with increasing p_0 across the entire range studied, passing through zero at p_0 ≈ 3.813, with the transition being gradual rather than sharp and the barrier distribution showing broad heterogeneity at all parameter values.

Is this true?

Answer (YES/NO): NO